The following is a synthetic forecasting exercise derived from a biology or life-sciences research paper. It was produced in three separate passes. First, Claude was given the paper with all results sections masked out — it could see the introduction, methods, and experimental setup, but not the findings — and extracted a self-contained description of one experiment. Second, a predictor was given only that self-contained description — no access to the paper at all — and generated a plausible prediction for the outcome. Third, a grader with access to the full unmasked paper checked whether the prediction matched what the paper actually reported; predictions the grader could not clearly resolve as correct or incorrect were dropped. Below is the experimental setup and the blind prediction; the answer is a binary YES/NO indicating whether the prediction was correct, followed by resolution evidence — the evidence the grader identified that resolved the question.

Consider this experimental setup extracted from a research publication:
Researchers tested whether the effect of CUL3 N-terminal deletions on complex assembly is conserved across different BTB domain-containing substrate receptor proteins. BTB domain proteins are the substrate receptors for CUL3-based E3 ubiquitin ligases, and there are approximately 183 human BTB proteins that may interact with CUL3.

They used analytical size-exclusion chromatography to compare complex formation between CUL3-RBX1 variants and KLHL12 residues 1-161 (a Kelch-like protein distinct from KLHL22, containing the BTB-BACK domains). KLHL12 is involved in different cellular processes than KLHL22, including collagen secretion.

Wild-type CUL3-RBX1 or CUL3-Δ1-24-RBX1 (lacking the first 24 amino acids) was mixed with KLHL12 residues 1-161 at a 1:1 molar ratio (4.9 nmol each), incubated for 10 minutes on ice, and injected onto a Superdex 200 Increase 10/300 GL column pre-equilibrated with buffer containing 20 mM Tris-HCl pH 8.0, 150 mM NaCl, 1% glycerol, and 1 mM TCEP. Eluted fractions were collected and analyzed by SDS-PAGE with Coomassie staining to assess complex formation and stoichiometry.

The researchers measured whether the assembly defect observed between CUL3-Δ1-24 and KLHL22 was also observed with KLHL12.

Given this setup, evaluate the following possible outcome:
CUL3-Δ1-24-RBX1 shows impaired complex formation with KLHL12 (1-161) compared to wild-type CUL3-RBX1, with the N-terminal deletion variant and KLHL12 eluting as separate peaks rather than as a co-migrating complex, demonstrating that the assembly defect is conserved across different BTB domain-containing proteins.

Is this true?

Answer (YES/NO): NO